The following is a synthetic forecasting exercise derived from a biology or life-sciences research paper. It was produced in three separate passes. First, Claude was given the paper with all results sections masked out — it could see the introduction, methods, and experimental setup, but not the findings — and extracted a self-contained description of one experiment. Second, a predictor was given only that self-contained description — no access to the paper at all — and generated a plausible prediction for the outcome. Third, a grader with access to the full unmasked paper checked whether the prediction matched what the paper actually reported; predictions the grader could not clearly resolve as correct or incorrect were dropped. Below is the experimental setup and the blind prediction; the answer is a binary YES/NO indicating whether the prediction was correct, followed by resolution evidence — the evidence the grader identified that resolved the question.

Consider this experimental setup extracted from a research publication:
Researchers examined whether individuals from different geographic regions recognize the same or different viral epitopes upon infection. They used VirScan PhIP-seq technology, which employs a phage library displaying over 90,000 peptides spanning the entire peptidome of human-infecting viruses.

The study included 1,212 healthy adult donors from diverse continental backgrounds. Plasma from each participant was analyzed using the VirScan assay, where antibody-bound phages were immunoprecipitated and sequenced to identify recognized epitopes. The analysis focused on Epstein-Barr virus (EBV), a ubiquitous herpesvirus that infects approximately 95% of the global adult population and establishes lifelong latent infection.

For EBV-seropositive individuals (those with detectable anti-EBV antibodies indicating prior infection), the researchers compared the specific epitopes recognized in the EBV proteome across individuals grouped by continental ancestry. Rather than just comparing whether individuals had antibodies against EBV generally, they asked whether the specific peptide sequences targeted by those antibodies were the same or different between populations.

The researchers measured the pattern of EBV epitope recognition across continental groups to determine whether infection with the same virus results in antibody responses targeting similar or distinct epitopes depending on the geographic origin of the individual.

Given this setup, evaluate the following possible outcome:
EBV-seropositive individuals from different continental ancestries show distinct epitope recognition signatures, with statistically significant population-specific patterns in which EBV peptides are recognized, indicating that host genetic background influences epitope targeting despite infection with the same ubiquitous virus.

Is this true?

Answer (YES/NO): NO